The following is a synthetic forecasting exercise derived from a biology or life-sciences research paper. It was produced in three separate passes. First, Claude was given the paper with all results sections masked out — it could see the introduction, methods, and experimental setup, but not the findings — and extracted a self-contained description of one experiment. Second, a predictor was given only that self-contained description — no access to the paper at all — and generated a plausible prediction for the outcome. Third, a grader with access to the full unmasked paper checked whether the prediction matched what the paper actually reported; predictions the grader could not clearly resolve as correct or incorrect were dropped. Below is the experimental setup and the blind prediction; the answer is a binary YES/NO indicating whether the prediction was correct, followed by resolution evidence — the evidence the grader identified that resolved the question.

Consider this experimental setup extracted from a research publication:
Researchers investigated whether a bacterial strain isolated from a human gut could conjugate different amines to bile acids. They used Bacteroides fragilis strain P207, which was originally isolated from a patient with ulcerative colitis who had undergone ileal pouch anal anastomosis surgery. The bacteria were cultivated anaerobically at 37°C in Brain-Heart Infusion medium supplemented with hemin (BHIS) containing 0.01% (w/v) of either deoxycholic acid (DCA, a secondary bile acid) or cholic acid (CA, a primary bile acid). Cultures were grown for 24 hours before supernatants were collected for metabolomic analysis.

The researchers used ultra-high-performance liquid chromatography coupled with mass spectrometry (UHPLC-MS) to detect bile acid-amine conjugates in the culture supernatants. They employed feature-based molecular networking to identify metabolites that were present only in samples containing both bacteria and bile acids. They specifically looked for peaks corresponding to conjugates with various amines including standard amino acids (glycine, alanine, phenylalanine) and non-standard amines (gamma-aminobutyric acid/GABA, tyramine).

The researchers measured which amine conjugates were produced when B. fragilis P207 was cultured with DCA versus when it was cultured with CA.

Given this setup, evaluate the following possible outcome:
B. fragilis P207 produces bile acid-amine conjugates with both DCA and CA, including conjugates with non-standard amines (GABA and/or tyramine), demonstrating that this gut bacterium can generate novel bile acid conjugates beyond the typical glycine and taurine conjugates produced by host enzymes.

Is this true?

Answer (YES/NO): NO